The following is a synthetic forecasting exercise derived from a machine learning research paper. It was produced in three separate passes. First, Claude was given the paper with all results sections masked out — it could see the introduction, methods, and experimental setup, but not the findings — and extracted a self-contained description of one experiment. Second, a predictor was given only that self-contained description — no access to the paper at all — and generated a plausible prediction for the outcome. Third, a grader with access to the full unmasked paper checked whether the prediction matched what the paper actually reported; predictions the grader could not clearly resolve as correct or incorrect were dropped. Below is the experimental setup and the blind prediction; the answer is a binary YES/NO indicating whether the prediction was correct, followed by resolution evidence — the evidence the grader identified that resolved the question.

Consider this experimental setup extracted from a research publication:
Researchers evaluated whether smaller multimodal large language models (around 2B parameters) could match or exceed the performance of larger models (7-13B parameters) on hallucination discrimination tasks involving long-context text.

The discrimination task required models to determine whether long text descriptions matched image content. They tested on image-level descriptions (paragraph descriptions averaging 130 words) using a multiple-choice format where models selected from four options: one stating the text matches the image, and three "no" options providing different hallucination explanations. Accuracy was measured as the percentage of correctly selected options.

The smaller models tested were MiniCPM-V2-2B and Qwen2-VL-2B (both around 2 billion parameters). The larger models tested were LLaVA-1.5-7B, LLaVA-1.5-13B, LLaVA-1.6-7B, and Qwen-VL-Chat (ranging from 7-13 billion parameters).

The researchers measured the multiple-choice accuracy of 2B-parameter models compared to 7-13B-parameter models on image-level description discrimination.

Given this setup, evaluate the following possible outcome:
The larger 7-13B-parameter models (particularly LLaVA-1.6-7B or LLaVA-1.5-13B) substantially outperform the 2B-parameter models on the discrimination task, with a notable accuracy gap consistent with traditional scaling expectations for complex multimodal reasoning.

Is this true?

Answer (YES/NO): NO